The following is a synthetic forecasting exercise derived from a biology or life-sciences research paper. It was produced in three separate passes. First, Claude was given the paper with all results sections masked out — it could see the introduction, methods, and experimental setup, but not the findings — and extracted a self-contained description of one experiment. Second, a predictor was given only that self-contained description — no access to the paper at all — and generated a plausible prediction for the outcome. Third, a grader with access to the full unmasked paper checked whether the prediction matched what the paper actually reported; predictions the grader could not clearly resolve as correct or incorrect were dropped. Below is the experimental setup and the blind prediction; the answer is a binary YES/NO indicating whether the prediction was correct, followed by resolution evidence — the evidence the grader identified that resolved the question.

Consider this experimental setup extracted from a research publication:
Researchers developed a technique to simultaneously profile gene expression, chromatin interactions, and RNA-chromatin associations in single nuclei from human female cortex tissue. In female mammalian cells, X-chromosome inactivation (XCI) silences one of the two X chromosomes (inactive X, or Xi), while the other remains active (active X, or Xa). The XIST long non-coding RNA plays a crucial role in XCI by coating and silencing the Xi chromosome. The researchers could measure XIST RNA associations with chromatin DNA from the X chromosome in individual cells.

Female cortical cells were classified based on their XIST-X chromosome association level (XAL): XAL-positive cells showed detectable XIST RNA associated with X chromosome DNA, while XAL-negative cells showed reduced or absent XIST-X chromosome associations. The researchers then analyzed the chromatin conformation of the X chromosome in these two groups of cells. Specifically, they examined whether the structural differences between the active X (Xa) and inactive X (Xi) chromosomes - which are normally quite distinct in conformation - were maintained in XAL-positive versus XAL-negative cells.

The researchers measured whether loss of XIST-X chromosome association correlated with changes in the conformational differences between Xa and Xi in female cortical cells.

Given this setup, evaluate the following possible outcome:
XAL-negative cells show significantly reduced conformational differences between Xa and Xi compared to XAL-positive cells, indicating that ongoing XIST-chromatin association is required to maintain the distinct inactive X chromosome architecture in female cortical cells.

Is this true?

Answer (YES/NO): YES